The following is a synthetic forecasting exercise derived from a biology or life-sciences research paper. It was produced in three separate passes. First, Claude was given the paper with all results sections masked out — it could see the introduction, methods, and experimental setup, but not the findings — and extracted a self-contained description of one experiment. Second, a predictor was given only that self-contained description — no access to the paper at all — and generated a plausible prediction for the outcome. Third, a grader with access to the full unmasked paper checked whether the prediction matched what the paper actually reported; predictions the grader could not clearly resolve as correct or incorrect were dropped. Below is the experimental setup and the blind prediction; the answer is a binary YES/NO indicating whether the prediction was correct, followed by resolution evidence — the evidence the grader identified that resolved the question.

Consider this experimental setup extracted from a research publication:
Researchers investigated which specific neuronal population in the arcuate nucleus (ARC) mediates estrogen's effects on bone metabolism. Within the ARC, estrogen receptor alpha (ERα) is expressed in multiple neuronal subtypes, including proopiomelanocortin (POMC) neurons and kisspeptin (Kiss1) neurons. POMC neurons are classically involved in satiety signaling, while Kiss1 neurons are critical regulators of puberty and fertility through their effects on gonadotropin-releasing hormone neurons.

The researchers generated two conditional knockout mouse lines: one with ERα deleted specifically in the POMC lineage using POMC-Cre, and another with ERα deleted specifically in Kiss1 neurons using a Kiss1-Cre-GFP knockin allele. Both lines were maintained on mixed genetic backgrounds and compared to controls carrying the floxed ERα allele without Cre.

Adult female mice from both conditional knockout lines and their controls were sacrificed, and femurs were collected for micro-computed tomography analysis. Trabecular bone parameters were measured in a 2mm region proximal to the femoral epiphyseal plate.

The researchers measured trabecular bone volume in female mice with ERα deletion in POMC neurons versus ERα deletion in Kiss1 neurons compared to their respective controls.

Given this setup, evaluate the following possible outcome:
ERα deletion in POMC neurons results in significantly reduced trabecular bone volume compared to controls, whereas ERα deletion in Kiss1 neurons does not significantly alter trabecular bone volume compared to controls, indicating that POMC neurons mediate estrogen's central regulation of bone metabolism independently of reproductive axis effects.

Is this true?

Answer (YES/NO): NO